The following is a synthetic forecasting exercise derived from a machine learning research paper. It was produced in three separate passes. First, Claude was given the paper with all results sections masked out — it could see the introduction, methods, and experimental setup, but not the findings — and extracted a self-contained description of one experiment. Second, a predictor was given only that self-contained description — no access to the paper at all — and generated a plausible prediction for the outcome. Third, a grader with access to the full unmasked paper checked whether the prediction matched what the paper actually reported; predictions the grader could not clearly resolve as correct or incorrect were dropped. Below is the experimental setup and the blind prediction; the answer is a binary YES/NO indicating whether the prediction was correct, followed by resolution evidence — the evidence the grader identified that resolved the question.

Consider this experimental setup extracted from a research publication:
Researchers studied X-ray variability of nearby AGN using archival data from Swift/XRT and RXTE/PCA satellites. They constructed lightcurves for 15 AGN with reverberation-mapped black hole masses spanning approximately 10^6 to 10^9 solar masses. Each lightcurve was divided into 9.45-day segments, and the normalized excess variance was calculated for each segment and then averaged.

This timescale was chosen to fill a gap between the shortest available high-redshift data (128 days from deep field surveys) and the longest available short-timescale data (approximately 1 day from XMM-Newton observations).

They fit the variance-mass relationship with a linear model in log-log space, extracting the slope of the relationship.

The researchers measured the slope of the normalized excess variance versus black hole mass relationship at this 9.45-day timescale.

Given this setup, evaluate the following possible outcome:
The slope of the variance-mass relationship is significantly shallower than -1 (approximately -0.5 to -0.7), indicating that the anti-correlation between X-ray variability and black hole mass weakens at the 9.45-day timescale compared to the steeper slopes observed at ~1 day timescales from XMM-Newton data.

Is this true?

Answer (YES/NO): NO